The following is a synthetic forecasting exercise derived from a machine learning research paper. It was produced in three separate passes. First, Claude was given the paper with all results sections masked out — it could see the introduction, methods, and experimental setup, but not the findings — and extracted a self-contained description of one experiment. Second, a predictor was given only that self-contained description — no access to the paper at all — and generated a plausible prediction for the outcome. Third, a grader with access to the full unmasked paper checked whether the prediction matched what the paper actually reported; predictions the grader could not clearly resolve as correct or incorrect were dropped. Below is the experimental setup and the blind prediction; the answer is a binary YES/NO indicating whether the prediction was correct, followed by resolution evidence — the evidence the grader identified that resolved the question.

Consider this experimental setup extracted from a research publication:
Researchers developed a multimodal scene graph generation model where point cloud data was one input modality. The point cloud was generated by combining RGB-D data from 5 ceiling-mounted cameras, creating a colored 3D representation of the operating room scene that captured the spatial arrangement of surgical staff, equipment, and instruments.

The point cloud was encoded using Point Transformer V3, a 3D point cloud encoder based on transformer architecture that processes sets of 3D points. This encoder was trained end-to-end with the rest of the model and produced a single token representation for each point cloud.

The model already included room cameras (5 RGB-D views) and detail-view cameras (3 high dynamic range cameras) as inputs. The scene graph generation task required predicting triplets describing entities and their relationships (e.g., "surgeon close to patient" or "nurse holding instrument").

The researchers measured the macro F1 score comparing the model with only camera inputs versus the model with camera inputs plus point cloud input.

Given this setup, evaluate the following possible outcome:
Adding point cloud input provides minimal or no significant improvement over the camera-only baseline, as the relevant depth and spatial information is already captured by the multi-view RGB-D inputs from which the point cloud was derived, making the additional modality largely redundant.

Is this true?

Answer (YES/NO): NO